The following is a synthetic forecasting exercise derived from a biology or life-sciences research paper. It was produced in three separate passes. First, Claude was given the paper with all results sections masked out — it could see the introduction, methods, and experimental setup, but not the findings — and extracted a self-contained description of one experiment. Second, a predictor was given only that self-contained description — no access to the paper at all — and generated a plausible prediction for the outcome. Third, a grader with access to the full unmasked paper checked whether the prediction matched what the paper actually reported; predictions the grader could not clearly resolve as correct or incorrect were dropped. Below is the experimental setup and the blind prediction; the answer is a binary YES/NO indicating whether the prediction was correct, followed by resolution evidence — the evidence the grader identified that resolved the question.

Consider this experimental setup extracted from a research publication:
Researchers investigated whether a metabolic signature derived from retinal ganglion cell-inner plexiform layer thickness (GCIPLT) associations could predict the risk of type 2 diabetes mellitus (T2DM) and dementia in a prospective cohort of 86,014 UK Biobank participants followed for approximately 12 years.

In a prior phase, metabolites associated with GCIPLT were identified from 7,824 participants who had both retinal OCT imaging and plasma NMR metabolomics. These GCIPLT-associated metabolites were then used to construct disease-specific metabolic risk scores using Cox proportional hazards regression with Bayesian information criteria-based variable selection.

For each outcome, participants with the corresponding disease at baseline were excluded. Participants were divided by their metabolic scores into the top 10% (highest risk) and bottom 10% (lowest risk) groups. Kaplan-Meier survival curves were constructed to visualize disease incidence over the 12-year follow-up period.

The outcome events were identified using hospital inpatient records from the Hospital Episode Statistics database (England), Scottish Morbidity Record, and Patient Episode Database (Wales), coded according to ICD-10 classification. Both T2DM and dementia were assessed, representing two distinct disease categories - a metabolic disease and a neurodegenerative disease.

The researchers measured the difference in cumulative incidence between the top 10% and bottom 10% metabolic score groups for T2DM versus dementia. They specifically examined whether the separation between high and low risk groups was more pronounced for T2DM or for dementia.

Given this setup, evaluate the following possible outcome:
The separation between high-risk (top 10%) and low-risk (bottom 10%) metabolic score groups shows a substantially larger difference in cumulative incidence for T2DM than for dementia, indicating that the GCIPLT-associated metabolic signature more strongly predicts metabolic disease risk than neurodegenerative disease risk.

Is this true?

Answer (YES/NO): YES